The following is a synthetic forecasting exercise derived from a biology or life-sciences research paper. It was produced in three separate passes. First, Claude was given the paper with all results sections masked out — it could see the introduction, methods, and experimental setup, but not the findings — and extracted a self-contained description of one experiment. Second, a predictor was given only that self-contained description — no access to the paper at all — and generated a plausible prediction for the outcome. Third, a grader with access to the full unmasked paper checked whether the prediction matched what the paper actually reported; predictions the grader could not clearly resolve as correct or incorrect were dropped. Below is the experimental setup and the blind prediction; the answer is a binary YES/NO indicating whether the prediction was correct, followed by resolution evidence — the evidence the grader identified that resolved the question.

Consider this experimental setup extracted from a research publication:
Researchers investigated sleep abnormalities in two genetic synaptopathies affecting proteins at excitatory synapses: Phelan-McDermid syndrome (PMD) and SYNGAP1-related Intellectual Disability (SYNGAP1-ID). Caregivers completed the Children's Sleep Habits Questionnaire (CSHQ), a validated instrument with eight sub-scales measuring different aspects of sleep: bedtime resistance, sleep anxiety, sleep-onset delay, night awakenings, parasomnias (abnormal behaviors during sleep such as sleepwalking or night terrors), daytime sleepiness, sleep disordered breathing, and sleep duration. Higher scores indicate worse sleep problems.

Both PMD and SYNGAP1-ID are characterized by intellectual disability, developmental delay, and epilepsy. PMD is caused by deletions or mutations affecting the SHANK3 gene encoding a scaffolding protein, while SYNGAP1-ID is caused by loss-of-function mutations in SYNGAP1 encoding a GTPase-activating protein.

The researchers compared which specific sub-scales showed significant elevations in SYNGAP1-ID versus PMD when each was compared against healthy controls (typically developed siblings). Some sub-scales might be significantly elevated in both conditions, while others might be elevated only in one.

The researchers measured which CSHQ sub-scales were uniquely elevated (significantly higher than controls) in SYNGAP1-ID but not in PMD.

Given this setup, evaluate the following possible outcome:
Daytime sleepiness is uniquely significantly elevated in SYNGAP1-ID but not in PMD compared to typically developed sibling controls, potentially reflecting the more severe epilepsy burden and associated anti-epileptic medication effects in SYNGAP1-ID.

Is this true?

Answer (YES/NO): NO